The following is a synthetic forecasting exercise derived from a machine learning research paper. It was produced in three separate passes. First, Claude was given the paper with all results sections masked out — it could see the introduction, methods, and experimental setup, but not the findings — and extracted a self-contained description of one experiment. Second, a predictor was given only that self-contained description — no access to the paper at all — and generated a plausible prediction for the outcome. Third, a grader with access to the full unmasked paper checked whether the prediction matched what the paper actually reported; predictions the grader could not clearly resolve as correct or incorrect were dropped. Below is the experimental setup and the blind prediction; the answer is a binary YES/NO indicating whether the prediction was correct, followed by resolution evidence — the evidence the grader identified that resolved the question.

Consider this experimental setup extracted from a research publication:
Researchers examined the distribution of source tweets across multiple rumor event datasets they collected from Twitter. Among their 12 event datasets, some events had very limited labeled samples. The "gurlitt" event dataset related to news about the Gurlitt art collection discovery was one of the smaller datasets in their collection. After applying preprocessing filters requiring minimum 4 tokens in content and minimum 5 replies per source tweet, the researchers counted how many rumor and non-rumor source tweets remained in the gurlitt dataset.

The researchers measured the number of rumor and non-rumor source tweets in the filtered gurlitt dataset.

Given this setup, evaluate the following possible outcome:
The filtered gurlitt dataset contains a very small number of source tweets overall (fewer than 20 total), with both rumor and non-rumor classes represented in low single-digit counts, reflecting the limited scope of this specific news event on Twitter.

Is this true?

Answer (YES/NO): YES